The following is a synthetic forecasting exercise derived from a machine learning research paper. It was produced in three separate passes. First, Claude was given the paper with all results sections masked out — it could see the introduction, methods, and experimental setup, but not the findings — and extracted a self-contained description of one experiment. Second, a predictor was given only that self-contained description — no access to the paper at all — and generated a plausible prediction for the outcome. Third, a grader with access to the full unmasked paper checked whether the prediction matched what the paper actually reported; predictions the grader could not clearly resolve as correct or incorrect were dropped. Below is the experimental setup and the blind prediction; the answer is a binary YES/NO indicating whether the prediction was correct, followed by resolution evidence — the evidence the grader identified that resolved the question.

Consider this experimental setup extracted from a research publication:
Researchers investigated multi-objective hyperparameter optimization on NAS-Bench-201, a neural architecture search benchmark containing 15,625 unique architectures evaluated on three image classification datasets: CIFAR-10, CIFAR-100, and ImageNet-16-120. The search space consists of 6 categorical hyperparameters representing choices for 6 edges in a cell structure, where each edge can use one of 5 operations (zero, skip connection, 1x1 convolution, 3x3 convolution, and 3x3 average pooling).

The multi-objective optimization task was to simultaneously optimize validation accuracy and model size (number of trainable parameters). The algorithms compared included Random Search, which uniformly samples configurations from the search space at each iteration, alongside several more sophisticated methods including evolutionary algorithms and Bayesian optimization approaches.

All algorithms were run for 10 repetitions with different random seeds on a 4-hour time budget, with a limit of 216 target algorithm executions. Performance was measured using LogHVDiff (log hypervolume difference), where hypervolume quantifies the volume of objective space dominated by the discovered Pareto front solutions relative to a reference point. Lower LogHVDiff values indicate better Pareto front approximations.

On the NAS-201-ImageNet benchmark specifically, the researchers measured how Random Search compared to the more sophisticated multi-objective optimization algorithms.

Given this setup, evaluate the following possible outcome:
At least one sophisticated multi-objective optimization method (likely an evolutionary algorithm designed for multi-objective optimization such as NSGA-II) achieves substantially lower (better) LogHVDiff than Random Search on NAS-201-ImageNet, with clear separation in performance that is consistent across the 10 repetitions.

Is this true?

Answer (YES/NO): NO